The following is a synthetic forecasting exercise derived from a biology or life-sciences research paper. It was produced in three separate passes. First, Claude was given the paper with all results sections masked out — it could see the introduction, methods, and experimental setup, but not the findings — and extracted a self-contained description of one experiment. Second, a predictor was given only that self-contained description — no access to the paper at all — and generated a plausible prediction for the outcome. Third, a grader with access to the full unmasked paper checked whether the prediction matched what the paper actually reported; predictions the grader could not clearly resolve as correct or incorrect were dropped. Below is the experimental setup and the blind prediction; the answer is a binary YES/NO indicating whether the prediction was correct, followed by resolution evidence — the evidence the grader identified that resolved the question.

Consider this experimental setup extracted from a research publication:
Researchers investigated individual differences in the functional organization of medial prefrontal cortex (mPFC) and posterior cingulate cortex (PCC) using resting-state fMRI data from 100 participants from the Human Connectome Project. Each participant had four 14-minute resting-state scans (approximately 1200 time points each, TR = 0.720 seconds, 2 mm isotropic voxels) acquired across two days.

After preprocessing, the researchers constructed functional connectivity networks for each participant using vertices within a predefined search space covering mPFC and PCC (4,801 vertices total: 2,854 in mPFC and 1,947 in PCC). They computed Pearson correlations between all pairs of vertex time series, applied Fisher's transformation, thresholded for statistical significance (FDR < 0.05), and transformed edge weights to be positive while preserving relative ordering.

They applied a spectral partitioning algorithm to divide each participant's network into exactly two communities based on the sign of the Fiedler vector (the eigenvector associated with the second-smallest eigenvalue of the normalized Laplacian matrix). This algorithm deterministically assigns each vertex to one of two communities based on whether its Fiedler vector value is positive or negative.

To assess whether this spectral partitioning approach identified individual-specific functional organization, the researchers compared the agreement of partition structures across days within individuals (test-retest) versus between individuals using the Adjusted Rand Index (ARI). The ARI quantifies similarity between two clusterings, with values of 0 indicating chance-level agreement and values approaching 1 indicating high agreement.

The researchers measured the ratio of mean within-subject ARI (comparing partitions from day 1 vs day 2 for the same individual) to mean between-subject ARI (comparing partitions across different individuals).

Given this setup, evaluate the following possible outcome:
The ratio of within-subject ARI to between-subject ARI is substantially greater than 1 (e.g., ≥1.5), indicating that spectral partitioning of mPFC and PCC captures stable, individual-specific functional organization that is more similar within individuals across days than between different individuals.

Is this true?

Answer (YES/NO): YES